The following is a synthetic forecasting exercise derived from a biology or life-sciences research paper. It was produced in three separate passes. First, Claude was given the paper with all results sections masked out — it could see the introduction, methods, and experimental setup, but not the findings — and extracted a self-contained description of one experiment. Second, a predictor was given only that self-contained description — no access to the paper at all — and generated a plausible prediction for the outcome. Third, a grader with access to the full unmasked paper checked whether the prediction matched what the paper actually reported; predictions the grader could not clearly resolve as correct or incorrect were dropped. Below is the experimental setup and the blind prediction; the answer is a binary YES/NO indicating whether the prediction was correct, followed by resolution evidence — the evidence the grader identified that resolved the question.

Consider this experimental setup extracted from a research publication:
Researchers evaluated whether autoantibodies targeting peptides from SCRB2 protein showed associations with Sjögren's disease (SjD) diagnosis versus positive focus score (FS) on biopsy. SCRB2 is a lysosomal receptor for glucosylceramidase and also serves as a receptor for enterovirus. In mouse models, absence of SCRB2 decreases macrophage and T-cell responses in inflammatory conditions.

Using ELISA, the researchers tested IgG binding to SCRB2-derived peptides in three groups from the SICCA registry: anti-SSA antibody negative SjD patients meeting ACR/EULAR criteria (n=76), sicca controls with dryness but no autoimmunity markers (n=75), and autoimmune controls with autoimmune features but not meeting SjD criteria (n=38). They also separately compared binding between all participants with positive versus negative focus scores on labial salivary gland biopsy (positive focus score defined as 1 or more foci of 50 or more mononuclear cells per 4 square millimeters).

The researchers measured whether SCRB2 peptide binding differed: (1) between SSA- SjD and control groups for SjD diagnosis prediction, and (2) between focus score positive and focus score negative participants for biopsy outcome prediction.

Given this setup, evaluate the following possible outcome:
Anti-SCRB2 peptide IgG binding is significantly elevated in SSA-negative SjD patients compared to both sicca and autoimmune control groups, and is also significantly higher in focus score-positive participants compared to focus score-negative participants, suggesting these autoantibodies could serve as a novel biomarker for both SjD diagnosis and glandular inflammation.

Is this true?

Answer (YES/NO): NO